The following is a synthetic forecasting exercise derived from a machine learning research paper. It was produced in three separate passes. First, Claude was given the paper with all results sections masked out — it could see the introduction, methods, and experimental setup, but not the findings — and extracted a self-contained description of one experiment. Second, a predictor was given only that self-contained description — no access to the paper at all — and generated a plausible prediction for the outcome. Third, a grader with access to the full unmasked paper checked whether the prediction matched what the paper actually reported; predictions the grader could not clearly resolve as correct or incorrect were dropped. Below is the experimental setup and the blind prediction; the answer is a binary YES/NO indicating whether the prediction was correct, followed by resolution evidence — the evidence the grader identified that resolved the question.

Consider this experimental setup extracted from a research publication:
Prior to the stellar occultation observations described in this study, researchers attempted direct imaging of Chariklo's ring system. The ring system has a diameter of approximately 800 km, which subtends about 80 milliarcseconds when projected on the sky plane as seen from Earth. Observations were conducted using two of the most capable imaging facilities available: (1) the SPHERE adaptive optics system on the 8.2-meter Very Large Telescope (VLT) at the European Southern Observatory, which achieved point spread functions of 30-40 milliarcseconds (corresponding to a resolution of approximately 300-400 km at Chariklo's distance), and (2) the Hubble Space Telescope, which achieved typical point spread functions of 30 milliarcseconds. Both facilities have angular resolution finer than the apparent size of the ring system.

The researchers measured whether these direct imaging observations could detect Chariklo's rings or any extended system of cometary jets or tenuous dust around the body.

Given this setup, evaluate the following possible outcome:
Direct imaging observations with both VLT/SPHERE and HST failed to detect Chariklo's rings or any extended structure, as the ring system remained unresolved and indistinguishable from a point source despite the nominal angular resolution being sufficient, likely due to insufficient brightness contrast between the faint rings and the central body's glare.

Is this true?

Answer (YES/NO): YES